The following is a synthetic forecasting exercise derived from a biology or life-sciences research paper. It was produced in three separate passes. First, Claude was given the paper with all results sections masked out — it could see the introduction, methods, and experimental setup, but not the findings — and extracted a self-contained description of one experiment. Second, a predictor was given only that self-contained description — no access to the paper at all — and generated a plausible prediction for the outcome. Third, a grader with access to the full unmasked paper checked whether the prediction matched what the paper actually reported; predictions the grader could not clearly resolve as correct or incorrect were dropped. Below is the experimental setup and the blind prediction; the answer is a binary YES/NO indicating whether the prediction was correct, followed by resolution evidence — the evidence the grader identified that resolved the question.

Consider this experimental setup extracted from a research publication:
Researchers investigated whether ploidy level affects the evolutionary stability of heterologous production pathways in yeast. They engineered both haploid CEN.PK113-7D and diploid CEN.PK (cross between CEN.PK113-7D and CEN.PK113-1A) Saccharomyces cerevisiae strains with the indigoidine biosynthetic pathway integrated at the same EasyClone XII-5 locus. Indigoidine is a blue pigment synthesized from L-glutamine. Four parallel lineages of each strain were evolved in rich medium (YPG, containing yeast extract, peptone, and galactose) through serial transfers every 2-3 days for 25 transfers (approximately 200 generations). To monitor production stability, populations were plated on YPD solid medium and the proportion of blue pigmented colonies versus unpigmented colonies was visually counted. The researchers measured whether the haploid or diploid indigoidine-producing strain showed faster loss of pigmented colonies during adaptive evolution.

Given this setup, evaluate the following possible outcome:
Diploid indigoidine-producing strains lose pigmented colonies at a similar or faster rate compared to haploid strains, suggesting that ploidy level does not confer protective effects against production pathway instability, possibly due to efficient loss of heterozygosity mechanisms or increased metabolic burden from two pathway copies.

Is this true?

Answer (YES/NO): YES